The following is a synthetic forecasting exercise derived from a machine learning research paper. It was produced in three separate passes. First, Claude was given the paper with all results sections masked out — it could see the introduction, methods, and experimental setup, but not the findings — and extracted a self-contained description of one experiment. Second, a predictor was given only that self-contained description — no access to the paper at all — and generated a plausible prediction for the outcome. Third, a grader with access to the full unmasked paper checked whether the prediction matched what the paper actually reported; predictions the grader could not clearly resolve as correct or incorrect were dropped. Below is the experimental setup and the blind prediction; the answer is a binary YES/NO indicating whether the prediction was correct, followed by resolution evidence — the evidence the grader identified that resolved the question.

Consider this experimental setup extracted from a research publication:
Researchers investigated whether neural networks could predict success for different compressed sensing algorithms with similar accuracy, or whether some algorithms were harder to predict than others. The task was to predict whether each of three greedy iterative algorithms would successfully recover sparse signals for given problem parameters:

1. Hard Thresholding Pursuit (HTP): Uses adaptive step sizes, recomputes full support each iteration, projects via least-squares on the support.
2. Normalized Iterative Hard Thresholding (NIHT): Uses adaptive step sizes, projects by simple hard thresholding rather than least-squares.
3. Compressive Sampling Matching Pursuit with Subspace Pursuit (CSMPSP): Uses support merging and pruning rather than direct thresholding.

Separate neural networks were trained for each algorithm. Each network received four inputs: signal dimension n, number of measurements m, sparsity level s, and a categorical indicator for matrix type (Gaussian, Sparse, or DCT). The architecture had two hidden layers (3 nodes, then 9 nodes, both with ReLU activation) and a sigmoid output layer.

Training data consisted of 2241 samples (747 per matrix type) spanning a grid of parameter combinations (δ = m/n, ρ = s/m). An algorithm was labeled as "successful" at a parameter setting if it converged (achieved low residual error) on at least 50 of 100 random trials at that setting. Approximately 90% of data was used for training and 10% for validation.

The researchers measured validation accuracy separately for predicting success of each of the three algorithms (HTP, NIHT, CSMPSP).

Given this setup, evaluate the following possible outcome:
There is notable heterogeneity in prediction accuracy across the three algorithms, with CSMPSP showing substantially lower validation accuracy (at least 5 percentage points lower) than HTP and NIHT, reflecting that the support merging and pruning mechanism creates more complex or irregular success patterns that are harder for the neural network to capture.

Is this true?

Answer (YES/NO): NO